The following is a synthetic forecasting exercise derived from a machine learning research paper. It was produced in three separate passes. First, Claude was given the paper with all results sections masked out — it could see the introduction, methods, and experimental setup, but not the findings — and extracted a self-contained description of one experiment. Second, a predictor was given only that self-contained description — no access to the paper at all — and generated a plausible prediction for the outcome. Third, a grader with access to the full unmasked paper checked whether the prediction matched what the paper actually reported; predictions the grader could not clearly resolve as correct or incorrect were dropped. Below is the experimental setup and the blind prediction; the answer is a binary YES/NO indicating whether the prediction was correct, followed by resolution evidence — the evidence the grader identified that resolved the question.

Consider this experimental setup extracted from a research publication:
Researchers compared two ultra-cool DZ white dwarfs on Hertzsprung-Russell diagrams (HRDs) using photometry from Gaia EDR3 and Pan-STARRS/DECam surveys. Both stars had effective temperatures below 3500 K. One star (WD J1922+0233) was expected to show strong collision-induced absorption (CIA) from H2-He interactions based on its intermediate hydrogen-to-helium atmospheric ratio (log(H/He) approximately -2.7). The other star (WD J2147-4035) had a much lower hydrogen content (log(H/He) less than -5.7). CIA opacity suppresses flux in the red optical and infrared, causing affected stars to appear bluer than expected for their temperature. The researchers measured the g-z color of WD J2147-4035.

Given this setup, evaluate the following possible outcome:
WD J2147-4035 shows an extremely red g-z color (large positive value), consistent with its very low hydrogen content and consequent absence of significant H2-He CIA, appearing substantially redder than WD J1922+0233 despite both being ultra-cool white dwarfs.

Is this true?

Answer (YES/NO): YES